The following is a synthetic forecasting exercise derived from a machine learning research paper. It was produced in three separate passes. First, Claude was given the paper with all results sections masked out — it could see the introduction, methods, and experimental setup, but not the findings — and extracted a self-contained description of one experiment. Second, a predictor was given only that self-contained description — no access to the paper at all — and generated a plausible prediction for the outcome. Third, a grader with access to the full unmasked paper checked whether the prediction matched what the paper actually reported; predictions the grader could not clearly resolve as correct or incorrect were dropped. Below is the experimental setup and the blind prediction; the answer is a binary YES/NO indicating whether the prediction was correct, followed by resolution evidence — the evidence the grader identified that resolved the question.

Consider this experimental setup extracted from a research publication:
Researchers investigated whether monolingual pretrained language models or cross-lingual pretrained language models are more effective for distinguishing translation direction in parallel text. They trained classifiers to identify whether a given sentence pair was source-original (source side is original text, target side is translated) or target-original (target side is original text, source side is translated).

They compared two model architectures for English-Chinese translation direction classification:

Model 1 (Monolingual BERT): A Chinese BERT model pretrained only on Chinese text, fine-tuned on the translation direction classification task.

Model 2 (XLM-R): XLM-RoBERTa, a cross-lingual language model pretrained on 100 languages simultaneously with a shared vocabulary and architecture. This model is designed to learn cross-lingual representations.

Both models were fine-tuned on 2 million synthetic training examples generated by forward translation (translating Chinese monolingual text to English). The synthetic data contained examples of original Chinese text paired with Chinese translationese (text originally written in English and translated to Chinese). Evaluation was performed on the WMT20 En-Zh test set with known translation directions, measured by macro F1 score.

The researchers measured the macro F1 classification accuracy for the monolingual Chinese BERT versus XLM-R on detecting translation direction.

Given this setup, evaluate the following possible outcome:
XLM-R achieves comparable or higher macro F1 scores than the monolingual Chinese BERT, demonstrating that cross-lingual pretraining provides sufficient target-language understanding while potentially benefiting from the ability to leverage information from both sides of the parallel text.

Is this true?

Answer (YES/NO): NO